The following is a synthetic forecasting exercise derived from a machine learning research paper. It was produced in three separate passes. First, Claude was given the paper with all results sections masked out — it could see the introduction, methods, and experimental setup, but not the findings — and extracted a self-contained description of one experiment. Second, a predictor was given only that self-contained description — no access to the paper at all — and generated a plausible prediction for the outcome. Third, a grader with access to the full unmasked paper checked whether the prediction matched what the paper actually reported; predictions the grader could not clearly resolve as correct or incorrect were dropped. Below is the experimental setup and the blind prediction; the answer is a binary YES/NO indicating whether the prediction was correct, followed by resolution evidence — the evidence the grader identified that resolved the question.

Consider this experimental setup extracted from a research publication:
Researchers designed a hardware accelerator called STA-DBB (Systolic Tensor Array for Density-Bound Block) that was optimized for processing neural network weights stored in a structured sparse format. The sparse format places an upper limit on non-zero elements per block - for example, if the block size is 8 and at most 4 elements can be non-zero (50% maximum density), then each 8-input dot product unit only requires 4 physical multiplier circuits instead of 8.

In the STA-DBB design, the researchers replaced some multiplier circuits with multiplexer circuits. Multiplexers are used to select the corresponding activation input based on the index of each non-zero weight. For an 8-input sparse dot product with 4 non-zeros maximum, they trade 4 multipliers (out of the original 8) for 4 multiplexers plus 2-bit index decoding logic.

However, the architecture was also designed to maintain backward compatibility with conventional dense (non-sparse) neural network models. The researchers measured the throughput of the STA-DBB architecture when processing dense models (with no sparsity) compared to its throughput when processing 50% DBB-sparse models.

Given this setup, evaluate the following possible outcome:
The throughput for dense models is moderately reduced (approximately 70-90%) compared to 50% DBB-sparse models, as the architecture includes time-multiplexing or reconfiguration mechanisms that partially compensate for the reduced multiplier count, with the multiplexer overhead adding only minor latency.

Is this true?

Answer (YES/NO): NO